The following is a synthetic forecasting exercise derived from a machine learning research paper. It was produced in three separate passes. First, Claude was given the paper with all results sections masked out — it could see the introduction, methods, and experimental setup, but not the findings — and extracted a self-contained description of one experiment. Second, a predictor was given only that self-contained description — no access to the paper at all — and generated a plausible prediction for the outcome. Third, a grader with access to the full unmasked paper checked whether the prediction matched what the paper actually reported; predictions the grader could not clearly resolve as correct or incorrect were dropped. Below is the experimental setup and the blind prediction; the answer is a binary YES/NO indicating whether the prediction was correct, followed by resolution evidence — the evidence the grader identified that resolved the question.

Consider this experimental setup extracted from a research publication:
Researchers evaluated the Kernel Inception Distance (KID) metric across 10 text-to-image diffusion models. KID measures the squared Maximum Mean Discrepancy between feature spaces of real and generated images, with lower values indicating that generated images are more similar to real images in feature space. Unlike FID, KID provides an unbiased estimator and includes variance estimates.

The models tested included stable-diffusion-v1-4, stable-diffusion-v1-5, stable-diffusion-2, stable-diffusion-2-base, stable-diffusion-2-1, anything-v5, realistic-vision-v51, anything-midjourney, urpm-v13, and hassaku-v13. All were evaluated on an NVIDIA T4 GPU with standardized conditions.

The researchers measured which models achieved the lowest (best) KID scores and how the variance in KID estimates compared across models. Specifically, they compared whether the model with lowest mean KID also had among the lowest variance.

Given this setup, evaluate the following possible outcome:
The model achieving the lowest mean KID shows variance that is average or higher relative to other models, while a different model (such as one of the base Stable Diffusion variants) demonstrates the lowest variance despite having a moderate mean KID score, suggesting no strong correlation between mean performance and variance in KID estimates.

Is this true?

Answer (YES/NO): NO